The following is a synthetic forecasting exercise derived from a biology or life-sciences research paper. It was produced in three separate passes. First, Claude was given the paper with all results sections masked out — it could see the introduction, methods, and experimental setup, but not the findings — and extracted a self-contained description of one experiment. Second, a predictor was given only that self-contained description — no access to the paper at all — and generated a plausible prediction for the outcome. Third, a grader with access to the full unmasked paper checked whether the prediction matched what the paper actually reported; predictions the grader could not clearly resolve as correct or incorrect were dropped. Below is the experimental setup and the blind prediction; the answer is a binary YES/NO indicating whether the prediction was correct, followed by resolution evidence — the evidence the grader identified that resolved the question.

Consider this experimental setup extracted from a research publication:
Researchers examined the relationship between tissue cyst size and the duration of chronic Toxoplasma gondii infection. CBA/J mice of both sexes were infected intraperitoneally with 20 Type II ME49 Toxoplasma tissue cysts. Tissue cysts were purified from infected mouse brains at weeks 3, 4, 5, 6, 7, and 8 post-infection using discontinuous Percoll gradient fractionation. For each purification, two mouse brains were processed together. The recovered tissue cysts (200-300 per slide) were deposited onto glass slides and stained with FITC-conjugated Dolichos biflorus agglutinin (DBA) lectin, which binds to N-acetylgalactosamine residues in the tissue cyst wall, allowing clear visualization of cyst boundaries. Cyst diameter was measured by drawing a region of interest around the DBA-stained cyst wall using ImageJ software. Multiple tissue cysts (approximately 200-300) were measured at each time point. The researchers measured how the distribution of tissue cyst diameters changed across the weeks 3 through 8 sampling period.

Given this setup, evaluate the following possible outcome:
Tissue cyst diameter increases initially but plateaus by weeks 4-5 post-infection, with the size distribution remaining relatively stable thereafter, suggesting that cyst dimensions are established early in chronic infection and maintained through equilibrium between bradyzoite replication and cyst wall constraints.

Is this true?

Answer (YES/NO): NO